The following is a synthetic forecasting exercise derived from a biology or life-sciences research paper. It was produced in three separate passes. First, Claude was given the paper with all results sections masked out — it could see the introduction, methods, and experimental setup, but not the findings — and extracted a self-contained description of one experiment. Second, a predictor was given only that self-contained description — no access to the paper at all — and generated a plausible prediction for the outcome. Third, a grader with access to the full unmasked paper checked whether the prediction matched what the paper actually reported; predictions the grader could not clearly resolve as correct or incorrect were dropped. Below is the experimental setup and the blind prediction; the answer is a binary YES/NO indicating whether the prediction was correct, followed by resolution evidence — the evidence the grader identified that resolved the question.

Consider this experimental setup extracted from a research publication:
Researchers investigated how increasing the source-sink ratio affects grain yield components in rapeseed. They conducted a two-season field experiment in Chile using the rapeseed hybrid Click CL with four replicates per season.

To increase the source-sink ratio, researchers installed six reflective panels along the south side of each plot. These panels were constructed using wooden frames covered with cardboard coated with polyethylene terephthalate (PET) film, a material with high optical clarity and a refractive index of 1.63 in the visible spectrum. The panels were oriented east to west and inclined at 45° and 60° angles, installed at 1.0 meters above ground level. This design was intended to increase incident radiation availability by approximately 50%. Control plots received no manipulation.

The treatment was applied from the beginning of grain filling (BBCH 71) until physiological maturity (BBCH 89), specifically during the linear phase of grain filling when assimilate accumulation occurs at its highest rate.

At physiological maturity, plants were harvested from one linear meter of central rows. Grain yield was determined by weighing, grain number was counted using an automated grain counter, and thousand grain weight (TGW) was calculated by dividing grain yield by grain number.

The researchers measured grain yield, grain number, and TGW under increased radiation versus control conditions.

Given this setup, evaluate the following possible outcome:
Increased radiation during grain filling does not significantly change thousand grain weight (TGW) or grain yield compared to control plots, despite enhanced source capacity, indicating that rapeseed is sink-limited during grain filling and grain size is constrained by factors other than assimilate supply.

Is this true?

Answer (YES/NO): NO